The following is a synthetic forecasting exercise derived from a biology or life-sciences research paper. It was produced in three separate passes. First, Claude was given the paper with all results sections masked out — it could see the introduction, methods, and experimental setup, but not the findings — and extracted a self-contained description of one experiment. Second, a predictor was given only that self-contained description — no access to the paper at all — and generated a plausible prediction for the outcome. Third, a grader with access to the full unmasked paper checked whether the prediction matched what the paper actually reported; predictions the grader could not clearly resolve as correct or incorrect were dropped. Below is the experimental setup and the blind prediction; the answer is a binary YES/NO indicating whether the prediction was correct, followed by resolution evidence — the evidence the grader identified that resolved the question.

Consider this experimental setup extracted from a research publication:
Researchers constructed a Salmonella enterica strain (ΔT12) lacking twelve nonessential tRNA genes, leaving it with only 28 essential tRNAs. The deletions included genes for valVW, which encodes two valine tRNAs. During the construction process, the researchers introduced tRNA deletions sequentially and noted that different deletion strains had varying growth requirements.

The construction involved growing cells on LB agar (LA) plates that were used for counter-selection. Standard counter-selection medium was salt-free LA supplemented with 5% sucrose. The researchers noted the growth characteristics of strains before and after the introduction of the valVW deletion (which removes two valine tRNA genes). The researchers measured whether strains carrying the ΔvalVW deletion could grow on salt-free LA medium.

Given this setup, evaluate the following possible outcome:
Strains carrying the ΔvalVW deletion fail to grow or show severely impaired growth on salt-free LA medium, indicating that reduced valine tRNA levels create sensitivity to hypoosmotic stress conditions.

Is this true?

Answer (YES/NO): YES